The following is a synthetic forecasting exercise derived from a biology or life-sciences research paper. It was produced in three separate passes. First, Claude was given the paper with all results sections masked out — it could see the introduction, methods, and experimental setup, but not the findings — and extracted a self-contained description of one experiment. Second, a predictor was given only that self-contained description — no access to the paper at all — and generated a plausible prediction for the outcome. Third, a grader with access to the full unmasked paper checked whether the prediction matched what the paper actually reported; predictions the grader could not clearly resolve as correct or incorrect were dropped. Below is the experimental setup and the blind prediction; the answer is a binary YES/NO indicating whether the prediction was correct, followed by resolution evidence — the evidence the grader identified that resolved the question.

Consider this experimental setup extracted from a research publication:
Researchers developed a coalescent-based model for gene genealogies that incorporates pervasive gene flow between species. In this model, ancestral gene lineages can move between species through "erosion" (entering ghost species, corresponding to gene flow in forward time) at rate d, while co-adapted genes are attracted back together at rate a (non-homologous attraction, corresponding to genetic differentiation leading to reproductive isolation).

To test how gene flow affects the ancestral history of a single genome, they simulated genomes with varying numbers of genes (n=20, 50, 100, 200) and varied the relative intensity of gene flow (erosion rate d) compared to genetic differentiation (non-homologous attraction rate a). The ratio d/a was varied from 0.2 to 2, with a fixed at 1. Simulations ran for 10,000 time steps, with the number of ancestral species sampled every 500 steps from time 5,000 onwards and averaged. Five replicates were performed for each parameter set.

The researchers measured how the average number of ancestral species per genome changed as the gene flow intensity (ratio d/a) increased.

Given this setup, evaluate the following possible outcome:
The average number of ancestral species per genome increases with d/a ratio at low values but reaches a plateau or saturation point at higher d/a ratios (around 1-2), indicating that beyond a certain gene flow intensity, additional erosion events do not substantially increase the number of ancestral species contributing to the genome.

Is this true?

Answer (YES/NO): NO